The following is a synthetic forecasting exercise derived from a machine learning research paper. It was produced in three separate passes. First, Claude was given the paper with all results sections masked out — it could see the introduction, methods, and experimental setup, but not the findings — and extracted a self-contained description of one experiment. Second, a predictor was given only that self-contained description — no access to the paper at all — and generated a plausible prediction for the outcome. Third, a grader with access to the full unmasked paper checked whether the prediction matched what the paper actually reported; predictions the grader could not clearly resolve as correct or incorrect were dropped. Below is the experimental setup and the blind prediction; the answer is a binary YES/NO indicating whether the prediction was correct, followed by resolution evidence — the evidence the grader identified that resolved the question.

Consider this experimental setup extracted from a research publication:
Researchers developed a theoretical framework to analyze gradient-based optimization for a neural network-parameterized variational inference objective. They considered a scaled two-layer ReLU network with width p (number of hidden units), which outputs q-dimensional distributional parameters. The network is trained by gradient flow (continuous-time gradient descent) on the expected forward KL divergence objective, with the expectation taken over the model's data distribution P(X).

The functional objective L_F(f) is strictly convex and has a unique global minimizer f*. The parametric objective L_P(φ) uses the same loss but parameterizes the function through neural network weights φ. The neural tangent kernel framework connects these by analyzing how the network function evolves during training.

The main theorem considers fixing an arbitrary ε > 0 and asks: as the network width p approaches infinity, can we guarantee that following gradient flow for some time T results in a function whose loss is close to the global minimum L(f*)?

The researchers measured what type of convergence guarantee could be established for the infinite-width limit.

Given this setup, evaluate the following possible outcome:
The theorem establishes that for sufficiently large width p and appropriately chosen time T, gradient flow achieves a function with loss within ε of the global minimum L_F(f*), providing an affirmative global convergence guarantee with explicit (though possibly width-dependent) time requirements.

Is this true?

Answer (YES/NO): YES